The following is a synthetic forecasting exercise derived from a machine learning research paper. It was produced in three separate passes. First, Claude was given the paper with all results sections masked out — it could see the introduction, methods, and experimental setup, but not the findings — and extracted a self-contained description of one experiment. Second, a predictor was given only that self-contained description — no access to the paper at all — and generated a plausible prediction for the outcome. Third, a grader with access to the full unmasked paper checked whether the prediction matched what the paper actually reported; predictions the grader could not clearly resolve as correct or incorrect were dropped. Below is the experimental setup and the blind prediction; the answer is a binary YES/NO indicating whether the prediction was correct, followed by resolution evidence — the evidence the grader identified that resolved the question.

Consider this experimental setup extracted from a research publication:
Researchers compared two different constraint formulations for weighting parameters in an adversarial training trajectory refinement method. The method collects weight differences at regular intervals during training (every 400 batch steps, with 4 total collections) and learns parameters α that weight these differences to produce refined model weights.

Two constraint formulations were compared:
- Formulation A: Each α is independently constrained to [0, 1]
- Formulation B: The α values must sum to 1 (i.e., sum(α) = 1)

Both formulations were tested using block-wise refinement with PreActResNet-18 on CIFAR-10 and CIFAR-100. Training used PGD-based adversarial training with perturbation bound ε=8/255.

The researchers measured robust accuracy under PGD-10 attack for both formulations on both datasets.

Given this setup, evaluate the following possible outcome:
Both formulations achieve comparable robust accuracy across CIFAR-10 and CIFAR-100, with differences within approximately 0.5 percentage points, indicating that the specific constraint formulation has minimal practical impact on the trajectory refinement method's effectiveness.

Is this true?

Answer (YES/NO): NO